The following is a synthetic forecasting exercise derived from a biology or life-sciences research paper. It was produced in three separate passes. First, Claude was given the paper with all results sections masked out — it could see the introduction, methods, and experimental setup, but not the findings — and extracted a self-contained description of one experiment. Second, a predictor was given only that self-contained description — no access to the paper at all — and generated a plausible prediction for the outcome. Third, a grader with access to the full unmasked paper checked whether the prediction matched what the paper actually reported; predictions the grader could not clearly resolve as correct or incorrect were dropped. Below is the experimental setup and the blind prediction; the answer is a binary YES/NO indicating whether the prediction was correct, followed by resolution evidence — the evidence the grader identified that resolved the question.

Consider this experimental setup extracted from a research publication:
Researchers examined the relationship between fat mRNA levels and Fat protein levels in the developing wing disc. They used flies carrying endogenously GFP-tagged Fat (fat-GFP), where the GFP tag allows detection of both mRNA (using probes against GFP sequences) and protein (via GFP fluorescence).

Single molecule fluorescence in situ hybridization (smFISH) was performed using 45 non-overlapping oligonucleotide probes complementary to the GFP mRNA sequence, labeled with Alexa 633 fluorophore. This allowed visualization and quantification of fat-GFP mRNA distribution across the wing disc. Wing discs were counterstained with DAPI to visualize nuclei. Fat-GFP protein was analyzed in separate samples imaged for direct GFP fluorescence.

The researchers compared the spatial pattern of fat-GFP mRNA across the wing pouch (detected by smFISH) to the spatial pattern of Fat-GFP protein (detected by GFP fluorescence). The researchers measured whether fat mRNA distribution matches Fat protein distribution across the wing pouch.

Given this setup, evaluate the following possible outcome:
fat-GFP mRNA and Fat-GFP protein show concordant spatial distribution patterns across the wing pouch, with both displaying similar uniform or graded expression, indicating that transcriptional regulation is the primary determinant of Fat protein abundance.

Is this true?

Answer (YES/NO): NO